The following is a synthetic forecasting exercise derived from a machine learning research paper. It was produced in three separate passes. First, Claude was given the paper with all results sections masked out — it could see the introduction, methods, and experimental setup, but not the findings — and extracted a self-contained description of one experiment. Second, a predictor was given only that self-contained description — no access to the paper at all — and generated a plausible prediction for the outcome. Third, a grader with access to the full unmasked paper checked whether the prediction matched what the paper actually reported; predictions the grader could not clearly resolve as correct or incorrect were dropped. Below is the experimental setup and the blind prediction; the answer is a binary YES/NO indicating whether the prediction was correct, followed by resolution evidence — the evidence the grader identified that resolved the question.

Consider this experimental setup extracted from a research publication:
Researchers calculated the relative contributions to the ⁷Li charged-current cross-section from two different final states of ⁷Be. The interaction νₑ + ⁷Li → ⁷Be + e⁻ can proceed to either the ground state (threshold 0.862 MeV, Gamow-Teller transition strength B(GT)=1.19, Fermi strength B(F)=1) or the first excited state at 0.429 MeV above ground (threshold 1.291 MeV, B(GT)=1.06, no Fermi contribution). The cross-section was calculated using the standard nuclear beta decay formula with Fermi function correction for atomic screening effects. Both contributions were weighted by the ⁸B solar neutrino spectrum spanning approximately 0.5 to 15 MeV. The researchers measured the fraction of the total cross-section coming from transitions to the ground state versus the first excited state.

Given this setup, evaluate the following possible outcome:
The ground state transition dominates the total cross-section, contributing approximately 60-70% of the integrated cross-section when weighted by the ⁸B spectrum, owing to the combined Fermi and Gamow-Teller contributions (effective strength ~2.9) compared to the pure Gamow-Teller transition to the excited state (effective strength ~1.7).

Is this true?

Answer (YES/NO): YES